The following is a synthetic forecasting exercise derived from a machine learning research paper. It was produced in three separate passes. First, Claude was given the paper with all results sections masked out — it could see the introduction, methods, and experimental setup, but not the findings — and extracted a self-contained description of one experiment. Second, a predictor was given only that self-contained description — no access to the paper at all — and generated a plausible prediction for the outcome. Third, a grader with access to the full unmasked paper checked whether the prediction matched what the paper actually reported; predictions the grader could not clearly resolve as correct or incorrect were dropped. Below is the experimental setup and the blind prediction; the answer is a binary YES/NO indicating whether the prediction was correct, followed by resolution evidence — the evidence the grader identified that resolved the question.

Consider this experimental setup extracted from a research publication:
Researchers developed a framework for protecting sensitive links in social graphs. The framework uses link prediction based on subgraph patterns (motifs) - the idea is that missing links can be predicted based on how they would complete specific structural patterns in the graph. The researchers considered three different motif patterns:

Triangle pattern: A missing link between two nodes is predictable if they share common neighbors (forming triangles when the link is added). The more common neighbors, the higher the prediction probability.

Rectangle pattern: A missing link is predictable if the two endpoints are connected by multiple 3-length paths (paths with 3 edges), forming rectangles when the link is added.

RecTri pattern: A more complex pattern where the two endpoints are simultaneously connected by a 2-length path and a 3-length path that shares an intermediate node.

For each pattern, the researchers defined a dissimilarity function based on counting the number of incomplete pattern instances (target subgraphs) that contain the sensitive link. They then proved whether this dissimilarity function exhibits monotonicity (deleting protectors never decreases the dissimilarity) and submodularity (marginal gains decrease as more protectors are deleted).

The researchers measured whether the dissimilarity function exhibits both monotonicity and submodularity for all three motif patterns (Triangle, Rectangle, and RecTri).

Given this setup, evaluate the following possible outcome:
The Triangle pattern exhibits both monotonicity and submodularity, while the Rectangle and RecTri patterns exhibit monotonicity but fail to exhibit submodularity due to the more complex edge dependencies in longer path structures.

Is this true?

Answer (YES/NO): NO